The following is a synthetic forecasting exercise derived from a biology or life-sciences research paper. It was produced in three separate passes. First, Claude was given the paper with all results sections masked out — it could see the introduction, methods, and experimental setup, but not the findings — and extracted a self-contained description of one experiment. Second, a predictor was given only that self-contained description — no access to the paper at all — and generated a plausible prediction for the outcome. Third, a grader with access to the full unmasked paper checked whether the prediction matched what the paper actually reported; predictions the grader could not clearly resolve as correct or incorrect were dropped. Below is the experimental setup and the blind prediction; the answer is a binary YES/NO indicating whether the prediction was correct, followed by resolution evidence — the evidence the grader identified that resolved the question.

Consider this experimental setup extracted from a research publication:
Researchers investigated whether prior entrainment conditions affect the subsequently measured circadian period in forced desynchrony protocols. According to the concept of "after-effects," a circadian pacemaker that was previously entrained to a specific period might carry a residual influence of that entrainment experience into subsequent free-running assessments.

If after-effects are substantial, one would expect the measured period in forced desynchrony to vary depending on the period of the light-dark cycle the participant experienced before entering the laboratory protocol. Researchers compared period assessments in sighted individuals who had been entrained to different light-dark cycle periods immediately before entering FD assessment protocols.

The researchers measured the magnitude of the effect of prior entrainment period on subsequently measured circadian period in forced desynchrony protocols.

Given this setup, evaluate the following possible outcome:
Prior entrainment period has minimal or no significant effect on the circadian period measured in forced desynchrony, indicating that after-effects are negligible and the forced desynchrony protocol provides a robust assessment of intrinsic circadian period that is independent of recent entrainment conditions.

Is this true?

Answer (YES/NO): YES